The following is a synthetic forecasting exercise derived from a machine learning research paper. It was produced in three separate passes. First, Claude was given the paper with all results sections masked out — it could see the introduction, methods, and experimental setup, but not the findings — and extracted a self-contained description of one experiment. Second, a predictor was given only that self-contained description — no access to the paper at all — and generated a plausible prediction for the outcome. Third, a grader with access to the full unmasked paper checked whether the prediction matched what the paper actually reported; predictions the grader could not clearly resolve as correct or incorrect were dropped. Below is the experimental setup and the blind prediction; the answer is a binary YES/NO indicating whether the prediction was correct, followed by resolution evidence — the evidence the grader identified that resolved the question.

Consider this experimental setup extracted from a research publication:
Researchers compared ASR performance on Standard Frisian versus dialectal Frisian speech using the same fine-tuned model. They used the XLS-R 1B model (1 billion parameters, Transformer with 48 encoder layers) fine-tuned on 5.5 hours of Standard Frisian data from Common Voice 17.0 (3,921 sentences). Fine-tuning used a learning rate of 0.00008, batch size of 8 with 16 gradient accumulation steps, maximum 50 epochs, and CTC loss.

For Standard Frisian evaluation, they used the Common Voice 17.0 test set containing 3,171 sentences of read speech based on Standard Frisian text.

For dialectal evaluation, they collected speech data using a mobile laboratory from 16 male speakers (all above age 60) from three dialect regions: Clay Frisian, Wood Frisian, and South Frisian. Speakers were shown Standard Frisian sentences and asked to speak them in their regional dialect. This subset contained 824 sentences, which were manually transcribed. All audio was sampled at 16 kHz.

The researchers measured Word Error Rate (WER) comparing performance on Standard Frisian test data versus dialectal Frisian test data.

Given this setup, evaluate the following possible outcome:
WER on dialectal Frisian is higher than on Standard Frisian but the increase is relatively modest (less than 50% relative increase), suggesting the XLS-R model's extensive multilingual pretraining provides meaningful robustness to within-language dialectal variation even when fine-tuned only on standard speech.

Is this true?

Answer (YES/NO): NO